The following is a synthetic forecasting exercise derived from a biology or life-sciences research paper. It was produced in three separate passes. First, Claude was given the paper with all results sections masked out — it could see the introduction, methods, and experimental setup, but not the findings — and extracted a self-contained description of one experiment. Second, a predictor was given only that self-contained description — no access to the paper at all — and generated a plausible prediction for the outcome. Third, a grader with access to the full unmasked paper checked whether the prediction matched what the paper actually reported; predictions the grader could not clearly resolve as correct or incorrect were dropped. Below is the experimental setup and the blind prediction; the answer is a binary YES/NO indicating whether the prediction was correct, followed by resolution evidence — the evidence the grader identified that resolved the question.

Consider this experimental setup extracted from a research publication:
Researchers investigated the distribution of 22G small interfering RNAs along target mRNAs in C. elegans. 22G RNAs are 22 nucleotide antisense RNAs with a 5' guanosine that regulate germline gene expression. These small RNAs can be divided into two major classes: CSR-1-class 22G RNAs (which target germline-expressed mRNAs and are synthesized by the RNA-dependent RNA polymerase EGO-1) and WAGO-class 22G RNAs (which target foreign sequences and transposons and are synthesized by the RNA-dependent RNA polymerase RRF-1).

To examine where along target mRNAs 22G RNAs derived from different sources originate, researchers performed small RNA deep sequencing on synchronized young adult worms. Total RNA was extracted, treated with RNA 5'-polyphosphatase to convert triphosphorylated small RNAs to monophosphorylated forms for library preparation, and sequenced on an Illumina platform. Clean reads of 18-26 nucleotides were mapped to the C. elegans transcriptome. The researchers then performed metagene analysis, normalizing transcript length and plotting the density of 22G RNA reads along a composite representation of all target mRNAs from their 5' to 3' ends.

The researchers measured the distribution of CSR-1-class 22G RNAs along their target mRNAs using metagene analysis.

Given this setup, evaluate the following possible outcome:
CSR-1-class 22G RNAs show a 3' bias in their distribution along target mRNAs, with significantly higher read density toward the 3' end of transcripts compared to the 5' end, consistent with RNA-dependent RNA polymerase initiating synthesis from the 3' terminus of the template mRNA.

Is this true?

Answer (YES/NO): NO